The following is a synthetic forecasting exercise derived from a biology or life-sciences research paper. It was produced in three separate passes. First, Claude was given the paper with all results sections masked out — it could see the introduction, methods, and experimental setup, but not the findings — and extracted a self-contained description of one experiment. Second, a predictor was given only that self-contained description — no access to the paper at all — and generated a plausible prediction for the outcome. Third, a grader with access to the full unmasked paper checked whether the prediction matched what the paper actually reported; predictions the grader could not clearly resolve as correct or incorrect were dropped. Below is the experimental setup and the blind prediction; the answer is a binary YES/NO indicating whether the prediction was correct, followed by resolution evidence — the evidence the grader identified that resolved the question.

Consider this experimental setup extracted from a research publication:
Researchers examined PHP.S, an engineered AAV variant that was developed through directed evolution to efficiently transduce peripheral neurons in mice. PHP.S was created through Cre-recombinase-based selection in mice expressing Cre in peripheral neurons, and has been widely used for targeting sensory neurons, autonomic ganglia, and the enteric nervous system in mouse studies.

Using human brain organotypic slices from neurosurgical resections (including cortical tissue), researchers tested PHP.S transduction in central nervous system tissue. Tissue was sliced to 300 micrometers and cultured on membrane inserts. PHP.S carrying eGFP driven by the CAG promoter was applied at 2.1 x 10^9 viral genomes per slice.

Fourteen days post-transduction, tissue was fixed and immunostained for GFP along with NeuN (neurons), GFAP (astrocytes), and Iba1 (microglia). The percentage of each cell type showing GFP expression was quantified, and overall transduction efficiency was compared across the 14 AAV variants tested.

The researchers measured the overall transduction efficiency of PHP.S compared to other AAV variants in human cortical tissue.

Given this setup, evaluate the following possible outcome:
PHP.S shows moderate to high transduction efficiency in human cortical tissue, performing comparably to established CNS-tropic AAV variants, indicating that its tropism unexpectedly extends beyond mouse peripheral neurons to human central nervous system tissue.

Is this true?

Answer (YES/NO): YES